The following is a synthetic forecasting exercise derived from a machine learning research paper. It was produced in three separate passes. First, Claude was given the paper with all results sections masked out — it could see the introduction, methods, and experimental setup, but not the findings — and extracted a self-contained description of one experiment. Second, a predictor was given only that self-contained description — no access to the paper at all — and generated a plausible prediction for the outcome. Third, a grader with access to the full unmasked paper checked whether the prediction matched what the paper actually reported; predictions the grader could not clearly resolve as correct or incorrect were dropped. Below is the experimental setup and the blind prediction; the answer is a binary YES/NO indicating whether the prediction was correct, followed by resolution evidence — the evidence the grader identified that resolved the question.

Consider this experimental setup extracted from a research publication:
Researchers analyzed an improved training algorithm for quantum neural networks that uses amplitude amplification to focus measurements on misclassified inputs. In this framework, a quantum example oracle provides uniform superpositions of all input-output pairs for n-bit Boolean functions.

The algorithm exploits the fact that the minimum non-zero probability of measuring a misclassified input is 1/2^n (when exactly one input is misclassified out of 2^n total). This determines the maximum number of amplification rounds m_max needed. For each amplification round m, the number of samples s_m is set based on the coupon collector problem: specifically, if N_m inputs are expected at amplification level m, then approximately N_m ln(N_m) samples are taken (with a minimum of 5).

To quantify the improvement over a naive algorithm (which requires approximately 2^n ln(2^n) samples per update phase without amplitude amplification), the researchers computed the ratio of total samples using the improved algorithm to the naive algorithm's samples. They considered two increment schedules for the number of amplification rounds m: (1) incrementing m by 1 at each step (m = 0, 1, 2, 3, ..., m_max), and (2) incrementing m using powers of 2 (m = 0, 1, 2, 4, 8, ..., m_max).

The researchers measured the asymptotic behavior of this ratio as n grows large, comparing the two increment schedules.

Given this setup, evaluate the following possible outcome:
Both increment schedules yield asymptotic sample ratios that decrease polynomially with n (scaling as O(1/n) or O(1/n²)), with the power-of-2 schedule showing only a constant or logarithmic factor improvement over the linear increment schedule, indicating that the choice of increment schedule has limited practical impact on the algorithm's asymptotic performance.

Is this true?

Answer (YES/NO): NO